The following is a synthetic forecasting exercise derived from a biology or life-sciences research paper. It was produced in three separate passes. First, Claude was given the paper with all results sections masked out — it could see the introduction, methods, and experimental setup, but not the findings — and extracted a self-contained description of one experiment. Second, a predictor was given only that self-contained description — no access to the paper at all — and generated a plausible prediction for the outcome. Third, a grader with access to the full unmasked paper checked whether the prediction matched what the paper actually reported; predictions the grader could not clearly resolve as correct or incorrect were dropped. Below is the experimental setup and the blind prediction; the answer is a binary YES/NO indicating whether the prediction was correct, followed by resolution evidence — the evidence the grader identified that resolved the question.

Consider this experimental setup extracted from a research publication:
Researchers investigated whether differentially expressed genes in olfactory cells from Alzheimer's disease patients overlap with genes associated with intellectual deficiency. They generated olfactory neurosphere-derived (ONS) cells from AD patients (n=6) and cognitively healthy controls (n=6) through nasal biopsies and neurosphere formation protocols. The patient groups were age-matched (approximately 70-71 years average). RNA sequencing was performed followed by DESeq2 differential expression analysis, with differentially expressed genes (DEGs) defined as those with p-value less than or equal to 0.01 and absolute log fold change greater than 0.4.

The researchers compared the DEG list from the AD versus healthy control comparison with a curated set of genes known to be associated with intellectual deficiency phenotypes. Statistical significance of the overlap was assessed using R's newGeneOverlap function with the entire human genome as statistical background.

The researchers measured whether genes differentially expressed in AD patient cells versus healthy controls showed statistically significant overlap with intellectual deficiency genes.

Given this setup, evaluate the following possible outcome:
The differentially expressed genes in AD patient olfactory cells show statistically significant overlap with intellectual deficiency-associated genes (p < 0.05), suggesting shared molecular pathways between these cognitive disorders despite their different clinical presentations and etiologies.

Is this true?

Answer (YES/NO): YES